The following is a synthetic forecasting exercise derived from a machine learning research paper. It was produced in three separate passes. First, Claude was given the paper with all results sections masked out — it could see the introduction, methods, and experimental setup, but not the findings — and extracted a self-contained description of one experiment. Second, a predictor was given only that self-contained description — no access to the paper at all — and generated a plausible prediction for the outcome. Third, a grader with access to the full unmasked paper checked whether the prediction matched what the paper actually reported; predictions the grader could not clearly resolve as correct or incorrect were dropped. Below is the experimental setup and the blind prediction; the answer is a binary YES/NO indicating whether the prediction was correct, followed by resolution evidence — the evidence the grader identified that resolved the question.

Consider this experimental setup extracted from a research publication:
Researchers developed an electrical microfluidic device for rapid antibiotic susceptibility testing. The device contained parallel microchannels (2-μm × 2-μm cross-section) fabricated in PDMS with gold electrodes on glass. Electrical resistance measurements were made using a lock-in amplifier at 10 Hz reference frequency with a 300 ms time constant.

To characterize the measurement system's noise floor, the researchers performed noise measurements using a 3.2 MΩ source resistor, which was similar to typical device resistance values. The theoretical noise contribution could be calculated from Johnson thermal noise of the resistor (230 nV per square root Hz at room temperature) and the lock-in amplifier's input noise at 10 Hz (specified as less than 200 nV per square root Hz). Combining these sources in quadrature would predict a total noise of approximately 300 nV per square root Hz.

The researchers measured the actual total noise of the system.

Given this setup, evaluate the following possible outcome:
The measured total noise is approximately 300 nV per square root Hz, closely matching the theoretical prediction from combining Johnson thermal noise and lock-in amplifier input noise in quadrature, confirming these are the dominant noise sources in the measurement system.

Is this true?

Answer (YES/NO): NO